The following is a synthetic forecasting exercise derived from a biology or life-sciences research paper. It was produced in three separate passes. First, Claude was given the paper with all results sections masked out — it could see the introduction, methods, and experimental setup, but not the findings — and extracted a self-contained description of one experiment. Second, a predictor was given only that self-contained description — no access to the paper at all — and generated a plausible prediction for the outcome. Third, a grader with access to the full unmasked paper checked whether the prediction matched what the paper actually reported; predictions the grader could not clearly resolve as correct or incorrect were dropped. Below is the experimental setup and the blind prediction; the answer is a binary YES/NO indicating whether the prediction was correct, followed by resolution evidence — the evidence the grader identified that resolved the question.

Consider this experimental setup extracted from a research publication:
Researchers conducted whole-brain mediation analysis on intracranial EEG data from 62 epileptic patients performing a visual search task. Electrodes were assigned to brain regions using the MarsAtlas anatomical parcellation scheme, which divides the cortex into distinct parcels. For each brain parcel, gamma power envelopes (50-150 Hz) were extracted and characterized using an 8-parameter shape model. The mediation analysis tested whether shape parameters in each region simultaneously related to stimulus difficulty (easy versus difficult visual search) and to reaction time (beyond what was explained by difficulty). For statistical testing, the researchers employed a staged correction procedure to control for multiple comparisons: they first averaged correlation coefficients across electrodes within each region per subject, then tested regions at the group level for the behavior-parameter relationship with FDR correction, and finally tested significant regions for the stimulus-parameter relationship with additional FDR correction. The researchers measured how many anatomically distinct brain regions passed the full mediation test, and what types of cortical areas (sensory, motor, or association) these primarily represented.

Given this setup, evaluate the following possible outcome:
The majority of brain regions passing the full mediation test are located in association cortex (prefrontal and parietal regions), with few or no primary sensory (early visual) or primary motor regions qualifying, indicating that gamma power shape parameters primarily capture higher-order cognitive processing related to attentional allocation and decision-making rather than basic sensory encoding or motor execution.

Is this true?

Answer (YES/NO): NO